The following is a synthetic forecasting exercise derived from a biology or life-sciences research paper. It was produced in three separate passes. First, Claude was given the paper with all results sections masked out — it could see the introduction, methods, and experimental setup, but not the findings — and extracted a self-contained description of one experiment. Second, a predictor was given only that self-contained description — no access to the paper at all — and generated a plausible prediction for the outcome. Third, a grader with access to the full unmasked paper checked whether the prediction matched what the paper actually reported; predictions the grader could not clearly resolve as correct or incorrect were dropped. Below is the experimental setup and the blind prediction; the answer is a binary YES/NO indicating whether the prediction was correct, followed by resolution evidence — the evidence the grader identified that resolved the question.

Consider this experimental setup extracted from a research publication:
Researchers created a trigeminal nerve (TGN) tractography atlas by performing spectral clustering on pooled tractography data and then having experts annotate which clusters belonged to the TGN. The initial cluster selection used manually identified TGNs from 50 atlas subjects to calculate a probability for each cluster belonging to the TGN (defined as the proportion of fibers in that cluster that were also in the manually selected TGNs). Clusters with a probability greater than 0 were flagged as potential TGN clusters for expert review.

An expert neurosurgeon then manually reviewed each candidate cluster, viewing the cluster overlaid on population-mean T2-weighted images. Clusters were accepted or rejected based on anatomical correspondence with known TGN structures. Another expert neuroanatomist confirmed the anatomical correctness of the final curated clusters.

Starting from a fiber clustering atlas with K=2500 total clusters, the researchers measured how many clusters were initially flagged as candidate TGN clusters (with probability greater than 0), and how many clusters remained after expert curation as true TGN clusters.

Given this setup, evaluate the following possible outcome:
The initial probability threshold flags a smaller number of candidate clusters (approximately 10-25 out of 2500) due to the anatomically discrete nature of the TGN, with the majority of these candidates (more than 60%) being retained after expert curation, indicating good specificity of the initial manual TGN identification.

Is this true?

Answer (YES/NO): NO